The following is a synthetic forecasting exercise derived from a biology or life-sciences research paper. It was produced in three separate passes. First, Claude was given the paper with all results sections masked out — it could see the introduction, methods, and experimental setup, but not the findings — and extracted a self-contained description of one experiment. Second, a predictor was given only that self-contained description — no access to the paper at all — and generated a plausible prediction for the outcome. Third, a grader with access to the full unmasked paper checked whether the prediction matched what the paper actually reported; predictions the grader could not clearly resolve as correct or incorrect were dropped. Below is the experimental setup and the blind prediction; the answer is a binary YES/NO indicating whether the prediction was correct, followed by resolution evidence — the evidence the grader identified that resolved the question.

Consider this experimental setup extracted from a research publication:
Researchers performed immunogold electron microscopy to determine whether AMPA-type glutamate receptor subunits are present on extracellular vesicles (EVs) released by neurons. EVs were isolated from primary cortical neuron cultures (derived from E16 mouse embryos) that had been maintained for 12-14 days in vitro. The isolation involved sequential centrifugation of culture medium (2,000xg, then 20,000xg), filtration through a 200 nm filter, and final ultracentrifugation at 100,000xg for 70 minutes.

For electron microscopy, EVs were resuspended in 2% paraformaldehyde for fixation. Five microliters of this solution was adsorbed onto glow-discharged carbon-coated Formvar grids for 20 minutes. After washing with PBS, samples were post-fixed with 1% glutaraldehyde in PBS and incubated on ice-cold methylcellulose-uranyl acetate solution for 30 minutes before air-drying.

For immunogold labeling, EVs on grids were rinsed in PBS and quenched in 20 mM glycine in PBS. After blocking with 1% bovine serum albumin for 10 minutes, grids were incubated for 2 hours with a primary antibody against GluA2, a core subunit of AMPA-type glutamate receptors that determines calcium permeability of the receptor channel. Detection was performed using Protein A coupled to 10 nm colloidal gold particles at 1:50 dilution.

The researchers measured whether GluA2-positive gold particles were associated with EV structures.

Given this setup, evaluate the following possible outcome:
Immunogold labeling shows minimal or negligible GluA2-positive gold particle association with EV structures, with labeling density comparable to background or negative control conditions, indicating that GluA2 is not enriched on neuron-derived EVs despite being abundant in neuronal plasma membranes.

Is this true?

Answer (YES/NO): NO